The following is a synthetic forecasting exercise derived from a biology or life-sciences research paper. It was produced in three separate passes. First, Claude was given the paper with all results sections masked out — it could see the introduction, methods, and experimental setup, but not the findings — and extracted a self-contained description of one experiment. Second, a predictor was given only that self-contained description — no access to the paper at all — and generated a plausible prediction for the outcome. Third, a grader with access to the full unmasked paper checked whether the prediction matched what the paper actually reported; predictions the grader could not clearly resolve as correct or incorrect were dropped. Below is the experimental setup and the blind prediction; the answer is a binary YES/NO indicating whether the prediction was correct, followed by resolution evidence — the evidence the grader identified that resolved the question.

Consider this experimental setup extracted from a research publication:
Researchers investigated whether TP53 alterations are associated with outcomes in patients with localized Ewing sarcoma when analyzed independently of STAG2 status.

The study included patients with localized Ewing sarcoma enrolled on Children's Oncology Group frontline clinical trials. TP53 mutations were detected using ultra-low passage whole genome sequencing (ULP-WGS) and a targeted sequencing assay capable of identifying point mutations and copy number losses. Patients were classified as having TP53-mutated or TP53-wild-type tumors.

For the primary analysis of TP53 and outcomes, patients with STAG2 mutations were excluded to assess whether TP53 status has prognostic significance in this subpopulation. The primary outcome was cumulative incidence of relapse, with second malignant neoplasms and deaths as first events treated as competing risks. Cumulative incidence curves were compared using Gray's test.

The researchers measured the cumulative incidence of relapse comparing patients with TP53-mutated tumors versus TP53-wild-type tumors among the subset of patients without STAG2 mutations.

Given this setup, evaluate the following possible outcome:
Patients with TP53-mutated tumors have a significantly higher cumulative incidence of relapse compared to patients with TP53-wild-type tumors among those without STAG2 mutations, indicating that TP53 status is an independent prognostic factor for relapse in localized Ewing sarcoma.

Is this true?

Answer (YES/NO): NO